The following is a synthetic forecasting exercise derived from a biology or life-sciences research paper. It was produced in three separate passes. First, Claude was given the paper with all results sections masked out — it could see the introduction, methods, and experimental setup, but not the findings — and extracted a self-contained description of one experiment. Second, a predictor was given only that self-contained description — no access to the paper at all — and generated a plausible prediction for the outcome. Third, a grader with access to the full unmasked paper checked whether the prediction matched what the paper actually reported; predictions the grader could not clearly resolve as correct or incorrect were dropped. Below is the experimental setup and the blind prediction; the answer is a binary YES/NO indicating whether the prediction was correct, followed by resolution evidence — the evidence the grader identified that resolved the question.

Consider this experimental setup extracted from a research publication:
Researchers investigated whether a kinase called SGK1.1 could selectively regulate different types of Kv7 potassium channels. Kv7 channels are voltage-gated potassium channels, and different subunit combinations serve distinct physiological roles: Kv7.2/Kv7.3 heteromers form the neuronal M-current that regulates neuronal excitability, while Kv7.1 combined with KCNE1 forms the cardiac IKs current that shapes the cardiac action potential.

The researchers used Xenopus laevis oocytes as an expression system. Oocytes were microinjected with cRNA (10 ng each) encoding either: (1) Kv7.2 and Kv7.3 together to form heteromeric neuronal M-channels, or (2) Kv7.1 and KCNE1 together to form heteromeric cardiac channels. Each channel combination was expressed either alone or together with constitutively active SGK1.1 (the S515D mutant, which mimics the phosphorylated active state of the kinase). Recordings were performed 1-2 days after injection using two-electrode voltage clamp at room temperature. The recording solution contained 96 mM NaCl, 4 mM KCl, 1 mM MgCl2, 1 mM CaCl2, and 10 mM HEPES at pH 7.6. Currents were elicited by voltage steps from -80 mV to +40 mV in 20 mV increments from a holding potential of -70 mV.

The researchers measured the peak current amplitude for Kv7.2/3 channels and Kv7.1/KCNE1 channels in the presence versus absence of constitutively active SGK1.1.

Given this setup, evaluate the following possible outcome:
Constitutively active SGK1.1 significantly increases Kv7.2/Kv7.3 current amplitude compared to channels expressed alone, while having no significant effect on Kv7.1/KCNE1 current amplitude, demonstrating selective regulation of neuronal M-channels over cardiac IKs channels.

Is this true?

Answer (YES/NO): YES